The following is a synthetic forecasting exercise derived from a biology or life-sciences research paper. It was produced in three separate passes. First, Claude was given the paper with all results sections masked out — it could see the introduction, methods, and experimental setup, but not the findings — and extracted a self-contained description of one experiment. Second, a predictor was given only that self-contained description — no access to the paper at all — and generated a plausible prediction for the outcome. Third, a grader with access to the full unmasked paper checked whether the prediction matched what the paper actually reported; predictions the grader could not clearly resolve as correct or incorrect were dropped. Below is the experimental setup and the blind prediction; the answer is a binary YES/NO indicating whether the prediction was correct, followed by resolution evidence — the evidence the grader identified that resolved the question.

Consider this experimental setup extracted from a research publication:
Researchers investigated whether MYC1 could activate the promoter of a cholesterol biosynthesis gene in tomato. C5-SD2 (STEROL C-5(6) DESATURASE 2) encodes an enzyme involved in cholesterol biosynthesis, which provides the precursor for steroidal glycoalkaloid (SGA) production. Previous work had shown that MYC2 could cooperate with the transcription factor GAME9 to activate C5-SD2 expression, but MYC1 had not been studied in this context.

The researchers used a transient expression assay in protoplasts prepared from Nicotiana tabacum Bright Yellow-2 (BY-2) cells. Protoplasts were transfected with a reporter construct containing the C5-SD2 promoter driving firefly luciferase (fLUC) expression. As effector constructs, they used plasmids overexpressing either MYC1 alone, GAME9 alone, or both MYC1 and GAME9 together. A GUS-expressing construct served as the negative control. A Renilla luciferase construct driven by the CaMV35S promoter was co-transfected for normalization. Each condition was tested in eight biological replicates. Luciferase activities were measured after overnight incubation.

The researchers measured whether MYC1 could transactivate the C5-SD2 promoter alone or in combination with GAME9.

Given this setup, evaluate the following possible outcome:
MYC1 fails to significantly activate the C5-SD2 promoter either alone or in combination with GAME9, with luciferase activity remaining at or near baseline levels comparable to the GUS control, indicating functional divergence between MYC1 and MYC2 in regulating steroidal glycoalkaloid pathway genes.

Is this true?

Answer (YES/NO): NO